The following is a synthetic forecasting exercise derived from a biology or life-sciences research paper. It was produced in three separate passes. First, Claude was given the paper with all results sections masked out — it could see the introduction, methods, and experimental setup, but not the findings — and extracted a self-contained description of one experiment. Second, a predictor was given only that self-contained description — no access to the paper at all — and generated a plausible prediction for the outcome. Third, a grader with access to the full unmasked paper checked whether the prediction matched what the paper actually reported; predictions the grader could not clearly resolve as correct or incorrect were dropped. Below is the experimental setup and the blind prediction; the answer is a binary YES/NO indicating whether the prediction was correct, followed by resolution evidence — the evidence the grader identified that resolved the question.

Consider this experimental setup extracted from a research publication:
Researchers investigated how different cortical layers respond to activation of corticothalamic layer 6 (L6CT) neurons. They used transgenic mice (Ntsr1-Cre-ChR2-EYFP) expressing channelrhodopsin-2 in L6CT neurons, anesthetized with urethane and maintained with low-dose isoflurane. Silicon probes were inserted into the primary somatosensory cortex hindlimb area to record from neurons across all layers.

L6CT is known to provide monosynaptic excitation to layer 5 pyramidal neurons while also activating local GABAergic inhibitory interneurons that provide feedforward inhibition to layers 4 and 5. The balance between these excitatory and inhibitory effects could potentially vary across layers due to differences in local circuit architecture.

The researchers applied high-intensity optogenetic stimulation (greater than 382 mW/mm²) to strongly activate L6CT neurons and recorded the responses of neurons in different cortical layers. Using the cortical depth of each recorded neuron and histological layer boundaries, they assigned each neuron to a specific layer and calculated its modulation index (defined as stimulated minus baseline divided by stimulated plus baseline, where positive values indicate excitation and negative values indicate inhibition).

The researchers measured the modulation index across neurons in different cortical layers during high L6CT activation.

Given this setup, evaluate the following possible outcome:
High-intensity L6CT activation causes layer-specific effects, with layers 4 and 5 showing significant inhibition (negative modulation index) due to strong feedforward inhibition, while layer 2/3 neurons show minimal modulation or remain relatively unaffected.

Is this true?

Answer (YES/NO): NO